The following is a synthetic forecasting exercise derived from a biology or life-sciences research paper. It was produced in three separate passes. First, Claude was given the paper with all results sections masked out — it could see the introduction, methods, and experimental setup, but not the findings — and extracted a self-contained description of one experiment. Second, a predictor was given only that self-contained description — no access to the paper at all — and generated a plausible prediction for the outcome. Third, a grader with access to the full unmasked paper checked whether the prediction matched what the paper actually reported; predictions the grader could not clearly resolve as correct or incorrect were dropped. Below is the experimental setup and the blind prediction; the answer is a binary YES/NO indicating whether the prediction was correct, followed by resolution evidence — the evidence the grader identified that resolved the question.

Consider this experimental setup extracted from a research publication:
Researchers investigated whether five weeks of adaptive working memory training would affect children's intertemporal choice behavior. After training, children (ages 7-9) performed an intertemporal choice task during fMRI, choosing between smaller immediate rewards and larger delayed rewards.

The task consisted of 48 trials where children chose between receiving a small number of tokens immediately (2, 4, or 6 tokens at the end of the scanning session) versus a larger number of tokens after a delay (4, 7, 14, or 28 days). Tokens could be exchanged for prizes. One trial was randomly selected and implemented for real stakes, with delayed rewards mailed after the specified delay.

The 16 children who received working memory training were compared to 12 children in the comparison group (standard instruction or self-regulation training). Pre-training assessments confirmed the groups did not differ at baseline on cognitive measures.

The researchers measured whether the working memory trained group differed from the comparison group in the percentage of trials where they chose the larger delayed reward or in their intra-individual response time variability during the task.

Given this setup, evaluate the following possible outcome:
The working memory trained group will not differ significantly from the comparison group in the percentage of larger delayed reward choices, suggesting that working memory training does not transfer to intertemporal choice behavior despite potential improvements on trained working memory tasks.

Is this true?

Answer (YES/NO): YES